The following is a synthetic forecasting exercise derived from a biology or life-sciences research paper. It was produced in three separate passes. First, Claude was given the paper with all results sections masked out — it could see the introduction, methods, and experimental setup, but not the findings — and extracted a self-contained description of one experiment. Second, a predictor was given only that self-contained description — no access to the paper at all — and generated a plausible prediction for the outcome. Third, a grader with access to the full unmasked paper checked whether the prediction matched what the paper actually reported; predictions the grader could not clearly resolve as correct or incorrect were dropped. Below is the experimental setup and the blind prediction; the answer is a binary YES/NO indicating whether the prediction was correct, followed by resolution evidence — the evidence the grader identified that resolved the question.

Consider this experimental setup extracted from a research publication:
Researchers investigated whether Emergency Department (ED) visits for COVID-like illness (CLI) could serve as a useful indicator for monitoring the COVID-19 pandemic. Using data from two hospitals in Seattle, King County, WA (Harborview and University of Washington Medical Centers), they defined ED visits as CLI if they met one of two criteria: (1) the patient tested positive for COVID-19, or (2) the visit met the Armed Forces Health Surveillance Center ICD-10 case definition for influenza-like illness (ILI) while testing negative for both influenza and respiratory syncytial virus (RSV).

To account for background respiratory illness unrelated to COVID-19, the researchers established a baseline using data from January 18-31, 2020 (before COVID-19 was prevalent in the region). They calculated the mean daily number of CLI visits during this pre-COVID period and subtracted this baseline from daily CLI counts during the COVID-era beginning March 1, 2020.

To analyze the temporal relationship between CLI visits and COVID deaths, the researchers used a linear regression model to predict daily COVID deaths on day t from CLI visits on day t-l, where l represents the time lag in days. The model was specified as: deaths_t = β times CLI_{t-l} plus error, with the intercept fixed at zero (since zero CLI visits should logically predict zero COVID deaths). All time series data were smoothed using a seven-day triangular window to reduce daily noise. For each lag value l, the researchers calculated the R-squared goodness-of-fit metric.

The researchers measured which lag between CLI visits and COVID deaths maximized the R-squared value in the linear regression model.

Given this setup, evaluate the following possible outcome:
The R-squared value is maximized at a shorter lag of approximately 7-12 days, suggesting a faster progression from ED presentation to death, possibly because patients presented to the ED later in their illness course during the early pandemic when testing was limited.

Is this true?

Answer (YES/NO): NO